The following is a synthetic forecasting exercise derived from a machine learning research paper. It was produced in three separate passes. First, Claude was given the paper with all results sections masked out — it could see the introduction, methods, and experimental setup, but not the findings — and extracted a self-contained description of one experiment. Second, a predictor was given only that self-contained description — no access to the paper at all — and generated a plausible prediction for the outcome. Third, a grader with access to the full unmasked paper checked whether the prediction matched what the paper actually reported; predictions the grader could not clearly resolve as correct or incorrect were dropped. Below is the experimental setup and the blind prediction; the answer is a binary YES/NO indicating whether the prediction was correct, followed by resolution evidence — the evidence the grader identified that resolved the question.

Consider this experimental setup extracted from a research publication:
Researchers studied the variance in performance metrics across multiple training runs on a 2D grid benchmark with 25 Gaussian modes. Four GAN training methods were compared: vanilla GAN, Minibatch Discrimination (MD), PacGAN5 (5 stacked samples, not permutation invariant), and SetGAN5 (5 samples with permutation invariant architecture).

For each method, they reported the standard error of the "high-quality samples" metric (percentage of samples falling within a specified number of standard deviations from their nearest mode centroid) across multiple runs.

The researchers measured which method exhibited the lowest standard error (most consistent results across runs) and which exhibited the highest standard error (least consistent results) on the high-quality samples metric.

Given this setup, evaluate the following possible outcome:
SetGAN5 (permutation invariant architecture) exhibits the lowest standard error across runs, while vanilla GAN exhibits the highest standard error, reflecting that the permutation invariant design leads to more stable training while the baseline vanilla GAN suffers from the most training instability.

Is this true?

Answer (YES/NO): NO